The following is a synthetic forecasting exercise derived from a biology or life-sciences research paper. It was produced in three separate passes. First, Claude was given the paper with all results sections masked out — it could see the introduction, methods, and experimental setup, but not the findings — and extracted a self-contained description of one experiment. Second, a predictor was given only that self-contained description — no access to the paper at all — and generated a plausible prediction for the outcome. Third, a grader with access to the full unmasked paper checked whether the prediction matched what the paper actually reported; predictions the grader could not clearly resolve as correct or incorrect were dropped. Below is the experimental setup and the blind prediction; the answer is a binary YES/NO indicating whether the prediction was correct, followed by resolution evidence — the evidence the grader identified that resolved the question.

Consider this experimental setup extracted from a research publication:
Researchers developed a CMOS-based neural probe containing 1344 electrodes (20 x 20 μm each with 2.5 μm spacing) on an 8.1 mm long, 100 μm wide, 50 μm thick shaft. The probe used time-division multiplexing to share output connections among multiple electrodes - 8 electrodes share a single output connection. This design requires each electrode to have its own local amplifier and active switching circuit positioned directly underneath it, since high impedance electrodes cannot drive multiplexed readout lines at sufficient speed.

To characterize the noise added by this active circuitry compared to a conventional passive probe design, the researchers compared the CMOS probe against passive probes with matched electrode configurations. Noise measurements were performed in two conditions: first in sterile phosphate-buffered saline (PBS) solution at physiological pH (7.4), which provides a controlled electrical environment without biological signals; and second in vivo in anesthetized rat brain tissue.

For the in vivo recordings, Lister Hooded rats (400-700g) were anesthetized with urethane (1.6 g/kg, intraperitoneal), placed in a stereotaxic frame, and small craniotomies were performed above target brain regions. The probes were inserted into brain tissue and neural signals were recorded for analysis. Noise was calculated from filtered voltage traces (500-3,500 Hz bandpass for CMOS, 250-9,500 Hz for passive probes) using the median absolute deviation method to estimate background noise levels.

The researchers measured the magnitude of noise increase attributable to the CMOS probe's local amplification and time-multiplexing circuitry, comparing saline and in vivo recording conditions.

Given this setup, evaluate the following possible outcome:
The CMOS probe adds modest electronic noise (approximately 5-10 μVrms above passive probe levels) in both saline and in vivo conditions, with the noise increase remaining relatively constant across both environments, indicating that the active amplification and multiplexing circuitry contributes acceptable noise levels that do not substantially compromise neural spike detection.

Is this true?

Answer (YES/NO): NO